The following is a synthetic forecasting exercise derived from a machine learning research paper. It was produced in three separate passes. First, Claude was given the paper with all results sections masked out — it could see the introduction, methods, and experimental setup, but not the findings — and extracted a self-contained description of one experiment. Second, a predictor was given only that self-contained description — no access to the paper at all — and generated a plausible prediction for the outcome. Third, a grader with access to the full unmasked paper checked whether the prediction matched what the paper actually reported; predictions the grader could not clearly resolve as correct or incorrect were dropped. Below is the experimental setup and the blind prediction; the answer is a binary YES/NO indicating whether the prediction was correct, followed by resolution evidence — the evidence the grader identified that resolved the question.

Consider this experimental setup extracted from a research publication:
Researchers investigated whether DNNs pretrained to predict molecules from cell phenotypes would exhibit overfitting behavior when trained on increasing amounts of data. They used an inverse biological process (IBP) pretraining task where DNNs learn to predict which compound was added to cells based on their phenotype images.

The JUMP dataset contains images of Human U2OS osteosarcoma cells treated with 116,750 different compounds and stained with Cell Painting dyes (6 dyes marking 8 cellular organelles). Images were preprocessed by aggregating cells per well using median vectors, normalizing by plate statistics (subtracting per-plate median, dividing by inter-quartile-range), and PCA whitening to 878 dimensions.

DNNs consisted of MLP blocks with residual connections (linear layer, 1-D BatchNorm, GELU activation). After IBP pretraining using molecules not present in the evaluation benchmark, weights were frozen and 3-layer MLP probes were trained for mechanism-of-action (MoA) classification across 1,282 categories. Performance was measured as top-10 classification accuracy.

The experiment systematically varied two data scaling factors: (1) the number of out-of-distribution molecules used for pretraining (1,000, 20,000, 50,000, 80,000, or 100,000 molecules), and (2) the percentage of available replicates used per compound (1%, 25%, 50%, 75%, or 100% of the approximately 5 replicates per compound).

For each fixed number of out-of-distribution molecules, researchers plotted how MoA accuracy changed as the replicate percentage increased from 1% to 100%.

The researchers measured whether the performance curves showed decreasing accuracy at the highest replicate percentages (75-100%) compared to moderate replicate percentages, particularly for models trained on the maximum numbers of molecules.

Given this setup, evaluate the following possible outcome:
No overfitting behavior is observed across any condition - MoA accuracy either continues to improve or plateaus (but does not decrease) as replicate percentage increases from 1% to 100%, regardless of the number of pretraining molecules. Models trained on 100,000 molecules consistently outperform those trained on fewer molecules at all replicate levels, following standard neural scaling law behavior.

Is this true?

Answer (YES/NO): NO